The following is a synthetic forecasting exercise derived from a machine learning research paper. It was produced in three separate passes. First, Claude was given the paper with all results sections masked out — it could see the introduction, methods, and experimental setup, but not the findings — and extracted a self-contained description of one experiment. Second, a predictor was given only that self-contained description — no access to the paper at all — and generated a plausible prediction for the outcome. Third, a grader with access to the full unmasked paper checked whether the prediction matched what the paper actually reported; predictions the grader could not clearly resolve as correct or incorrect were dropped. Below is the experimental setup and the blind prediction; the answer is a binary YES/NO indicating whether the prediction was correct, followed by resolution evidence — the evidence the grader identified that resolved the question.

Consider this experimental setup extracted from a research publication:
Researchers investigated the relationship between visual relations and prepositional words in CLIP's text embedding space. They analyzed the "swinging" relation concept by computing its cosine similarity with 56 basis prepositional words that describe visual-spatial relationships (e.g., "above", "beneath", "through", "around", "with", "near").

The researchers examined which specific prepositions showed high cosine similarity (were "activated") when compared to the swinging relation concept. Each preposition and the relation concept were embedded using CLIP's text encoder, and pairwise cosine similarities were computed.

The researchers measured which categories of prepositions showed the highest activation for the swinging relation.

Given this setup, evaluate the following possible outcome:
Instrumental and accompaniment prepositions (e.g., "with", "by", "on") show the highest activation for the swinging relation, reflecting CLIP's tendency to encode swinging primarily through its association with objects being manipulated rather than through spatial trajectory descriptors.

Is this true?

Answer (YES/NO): NO